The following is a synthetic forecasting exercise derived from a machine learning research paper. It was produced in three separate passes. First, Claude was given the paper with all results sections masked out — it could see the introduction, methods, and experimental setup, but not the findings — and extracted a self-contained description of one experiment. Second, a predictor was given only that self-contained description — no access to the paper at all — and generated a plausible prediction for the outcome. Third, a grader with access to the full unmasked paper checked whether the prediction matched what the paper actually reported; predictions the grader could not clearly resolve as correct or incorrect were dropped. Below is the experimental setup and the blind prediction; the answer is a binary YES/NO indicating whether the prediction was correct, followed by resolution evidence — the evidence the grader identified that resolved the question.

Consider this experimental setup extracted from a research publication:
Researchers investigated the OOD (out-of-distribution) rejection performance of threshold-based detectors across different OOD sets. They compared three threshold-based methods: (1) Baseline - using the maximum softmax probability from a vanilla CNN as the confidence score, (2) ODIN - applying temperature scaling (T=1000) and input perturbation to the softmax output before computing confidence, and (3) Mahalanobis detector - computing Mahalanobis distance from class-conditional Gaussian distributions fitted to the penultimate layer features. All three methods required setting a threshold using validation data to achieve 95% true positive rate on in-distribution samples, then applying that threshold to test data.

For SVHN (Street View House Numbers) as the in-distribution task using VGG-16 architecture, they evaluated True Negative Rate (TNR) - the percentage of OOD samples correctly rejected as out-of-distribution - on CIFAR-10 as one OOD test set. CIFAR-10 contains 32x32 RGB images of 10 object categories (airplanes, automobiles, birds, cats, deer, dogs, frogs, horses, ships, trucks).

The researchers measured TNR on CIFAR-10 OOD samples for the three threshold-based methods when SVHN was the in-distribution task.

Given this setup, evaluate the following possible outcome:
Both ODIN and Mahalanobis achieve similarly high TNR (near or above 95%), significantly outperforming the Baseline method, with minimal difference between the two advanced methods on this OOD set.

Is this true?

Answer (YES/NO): NO